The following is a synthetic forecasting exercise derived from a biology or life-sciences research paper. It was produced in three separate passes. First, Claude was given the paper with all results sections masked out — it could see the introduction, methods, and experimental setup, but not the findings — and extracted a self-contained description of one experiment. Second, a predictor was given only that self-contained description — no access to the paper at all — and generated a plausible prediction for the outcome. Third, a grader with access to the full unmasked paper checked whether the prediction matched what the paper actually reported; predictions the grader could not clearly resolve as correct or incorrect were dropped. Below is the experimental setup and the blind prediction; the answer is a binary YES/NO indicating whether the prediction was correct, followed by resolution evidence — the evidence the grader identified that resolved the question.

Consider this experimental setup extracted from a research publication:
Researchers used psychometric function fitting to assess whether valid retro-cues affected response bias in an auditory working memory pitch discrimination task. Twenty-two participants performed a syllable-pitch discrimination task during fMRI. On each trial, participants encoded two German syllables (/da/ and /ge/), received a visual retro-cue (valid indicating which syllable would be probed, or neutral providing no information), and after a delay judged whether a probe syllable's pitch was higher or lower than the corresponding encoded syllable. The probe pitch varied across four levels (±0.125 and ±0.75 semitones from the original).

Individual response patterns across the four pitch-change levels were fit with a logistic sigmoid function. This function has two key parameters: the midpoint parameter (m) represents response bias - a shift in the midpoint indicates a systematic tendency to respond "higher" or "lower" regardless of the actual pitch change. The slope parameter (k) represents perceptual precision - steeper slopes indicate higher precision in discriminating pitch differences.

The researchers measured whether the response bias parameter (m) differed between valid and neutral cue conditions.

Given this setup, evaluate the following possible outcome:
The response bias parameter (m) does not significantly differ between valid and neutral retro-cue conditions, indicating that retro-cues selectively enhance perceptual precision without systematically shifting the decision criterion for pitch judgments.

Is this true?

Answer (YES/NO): YES